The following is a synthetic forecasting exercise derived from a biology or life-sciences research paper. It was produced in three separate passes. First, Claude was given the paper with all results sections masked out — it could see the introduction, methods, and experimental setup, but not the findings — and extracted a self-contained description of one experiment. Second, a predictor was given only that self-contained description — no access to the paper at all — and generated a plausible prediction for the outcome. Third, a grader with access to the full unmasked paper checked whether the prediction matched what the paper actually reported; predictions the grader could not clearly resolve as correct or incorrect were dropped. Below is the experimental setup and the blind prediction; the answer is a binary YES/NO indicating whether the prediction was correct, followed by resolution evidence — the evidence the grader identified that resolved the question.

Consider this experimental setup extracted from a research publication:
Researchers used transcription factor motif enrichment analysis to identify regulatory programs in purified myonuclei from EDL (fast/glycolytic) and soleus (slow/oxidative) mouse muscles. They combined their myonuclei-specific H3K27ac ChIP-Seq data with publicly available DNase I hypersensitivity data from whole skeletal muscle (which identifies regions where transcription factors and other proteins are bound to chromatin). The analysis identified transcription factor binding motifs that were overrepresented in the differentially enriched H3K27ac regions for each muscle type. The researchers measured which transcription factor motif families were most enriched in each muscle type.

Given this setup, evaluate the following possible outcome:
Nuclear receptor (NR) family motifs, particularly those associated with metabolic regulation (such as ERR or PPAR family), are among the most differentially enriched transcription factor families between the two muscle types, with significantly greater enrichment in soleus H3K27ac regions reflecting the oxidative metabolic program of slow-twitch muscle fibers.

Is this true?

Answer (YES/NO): NO